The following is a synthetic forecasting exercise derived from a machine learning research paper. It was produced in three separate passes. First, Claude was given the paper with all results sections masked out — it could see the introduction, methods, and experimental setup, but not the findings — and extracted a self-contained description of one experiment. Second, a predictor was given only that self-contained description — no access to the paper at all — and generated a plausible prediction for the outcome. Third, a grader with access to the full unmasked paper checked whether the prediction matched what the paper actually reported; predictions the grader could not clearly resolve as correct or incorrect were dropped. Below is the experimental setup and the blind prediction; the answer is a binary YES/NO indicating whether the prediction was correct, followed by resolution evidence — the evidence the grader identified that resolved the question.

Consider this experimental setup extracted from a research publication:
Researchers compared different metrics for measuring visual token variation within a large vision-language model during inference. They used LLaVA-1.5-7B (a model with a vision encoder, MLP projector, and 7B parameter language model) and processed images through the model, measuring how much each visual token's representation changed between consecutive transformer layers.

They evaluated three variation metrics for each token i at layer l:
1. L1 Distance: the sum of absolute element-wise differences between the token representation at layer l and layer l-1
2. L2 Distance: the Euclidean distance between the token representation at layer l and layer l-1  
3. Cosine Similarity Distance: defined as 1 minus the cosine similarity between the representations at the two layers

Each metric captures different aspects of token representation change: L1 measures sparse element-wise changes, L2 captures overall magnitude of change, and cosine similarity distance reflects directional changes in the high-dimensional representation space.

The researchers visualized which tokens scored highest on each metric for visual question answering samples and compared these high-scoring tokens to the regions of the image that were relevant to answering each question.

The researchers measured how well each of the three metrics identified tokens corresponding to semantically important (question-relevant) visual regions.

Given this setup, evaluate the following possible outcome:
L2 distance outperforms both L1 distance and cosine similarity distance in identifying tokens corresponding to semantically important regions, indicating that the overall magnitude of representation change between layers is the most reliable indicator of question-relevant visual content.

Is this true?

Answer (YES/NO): NO